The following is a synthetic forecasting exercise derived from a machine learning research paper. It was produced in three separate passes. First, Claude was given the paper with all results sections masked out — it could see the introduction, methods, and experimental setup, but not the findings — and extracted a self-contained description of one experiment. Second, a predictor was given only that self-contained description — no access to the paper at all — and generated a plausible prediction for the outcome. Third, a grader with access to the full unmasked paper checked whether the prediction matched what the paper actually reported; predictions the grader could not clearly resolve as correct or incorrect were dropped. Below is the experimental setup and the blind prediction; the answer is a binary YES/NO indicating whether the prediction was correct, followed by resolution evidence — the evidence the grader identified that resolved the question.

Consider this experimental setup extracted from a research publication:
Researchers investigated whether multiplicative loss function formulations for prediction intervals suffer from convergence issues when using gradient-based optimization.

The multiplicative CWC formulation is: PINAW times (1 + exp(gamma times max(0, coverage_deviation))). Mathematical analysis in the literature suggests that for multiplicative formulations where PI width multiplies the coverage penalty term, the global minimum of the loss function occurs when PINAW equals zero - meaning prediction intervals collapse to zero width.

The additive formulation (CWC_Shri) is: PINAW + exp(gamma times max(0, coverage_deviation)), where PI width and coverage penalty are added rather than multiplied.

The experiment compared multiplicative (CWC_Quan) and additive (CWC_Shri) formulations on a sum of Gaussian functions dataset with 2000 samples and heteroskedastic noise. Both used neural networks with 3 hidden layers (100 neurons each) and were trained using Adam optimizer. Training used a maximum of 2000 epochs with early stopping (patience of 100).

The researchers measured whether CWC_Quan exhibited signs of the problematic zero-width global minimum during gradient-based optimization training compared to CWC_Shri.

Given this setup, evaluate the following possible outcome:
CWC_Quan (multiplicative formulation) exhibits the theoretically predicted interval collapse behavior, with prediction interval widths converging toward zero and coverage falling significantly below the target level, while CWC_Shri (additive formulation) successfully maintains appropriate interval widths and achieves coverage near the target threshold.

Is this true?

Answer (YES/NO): NO